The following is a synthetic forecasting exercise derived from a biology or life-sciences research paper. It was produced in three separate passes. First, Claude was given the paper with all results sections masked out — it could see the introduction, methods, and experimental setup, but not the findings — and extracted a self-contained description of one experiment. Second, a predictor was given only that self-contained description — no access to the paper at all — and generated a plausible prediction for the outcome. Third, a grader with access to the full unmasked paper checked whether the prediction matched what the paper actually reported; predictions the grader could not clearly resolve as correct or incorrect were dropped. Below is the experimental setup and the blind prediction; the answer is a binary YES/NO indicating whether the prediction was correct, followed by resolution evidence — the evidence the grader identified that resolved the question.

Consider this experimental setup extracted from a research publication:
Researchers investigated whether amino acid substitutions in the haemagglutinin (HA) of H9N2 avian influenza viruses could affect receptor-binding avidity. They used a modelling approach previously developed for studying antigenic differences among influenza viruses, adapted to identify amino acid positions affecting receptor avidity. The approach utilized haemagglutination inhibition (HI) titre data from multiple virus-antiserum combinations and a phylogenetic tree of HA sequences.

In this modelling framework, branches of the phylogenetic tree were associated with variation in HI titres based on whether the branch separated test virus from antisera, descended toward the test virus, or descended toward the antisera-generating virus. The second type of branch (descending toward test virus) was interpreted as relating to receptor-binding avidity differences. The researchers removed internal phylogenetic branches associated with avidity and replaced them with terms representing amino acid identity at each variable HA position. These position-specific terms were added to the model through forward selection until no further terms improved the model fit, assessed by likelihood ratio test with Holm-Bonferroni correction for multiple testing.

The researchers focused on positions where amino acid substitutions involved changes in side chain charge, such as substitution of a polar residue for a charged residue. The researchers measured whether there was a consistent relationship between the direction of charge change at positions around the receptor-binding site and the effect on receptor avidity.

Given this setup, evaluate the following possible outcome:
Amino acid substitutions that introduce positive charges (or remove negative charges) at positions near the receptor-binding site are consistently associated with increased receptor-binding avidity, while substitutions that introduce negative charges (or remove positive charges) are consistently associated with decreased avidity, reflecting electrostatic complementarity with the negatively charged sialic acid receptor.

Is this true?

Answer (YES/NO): YES